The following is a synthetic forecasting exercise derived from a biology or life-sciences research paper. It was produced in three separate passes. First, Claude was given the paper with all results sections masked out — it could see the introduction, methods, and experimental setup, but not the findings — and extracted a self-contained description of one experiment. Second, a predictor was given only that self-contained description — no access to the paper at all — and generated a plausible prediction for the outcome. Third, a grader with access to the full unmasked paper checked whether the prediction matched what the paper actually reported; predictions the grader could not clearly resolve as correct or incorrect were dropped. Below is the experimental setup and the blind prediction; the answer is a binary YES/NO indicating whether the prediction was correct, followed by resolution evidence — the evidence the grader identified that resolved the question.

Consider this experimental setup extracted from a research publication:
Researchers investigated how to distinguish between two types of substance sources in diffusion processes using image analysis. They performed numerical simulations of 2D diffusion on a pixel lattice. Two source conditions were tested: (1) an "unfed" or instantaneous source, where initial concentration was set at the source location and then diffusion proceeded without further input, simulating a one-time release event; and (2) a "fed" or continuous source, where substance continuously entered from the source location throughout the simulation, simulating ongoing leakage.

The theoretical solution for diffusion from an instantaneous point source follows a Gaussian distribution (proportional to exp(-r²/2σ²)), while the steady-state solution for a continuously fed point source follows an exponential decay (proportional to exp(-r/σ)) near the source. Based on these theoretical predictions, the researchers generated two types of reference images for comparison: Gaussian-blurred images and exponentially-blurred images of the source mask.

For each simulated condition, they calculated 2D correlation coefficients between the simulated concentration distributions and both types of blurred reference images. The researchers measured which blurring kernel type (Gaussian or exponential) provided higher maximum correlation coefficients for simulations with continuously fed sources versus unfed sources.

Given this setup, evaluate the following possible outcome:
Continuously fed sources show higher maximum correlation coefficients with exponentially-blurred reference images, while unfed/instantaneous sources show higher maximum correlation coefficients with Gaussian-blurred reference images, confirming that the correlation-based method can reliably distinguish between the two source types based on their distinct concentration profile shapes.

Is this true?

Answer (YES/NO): YES